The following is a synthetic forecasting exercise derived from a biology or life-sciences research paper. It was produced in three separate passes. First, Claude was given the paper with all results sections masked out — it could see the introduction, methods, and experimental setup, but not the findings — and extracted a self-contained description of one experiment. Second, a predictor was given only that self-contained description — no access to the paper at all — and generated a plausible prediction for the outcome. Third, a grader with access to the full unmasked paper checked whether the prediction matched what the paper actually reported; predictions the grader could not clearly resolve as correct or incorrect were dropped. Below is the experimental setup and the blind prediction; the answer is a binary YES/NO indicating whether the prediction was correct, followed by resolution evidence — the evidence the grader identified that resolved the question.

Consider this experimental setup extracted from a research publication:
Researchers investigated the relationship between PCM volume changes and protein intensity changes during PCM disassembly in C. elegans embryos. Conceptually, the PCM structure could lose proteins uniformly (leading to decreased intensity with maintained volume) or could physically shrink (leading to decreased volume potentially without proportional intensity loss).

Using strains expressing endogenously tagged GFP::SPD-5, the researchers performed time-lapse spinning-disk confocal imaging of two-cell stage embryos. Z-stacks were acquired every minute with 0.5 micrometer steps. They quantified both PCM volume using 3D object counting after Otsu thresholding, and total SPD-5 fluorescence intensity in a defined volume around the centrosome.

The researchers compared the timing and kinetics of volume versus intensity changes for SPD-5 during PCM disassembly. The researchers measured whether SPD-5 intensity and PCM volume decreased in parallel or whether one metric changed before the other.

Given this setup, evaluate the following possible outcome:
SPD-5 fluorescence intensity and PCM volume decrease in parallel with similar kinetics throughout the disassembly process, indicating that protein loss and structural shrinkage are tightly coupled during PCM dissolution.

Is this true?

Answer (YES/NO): NO